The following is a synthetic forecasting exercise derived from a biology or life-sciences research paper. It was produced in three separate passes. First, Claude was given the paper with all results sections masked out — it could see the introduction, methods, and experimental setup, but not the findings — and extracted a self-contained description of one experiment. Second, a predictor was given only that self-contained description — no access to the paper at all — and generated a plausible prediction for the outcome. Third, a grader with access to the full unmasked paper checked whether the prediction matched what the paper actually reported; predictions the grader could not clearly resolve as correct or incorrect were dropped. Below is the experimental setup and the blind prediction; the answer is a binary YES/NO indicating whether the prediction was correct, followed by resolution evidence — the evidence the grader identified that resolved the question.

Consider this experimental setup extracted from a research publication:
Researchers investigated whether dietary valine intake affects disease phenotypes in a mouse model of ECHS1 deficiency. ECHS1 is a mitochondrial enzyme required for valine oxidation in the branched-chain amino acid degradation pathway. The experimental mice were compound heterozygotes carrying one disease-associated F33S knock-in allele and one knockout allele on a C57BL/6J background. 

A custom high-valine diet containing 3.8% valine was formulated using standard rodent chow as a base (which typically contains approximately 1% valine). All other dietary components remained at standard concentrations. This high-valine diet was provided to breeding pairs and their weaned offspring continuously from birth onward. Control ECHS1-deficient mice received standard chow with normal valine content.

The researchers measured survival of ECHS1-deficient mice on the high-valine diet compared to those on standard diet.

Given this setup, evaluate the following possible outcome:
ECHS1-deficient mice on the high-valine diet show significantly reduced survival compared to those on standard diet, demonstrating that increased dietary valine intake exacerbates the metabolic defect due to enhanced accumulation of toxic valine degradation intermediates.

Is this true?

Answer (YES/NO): NO